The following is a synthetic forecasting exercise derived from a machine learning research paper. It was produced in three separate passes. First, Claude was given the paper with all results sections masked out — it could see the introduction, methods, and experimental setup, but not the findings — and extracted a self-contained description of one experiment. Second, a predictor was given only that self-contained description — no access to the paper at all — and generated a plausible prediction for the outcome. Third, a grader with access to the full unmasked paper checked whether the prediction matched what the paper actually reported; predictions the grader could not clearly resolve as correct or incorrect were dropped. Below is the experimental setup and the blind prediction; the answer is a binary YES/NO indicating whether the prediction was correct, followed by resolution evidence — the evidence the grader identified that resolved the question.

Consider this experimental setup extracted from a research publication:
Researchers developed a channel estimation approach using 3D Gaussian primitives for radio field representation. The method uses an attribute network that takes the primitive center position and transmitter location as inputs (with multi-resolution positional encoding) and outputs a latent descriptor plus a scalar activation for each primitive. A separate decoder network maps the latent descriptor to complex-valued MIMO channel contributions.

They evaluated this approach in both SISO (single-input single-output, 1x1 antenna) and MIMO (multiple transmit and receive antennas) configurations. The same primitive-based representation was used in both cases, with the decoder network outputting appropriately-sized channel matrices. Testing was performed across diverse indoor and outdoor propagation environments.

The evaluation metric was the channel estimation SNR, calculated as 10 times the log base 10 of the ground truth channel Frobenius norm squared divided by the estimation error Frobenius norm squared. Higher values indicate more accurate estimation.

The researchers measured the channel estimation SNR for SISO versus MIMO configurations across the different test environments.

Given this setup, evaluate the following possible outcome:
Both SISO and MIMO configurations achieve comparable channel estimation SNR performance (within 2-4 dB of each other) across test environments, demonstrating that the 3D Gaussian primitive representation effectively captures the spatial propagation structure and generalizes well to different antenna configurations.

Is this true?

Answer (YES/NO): NO